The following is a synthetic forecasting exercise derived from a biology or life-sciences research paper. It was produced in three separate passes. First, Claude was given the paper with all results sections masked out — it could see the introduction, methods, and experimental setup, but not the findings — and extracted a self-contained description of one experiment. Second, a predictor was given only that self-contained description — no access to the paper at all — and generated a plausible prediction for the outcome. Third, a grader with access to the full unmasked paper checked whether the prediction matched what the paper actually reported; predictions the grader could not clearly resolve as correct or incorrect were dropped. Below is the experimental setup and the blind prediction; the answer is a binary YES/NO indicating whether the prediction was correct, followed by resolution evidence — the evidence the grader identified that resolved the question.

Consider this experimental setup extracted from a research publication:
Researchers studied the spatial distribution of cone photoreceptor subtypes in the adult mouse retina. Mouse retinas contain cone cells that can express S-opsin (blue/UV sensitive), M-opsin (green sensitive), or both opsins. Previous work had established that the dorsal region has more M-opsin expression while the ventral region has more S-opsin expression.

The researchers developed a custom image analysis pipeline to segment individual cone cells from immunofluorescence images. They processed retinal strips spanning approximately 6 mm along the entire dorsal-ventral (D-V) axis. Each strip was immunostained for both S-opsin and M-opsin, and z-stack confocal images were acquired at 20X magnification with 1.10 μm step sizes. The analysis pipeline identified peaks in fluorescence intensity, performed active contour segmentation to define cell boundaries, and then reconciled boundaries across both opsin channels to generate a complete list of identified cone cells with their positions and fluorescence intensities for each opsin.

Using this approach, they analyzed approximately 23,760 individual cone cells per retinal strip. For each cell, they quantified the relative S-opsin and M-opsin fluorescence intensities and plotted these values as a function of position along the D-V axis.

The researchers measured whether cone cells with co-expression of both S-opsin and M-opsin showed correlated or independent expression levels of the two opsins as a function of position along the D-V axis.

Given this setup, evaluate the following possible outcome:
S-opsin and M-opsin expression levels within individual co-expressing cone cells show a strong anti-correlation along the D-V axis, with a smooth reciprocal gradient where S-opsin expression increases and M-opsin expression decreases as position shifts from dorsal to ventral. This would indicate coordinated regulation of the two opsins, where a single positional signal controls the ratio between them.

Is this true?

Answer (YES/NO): NO